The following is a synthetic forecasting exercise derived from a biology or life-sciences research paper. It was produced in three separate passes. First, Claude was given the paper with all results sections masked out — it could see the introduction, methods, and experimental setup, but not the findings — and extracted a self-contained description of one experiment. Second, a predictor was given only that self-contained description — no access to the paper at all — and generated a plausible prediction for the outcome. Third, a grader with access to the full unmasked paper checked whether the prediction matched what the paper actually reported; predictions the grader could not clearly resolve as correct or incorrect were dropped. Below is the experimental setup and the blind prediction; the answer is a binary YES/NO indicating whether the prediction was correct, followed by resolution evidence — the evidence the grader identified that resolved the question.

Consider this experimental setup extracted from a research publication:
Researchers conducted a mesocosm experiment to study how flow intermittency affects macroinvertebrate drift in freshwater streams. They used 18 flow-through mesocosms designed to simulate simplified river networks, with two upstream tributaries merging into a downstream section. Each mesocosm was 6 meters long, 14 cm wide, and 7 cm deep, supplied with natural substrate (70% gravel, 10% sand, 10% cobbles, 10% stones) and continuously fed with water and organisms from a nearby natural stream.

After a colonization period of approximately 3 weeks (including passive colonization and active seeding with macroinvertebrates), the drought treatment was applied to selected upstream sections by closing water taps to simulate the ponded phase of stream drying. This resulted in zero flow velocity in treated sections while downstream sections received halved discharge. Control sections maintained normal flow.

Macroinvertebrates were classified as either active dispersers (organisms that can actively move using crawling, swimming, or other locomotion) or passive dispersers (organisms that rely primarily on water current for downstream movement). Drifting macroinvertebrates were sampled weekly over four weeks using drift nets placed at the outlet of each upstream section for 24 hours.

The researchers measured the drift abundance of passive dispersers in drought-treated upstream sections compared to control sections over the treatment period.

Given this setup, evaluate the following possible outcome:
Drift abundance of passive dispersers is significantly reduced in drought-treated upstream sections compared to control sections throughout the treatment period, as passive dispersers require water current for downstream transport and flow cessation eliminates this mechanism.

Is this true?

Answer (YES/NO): YES